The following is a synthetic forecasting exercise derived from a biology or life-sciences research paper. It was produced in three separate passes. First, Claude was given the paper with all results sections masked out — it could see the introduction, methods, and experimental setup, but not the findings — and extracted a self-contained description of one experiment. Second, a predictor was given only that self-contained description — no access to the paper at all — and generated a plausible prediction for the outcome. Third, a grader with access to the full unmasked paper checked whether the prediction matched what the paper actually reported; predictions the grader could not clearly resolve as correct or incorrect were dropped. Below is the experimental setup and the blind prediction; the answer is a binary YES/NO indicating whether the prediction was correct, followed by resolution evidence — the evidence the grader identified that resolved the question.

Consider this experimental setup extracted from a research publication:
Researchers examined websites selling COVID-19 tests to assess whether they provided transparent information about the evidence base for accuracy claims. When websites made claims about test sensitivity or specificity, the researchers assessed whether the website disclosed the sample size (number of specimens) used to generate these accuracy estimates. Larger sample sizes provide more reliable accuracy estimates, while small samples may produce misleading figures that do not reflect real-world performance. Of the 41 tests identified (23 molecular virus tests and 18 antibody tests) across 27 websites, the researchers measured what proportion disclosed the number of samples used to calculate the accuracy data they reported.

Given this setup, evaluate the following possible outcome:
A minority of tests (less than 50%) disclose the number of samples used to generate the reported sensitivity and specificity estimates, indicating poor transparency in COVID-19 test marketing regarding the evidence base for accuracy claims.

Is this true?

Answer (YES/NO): YES